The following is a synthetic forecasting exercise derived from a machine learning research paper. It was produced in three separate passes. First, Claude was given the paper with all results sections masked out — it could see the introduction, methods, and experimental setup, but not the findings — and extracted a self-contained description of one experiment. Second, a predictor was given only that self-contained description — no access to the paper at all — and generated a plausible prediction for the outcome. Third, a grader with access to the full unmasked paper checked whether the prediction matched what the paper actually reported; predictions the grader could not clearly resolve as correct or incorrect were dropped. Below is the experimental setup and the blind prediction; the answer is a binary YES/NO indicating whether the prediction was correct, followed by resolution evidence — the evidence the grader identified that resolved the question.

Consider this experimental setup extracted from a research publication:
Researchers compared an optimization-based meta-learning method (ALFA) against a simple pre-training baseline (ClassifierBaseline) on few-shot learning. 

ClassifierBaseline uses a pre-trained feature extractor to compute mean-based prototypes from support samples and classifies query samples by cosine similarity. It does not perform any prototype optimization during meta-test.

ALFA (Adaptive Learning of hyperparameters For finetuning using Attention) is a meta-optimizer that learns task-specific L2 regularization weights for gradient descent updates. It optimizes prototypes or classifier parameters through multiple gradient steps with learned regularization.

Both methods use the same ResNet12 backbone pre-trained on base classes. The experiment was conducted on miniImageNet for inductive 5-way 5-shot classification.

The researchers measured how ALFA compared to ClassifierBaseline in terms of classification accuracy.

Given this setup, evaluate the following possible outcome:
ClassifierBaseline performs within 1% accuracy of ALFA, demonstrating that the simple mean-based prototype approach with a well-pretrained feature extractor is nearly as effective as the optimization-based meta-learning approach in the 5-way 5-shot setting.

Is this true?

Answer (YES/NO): YES